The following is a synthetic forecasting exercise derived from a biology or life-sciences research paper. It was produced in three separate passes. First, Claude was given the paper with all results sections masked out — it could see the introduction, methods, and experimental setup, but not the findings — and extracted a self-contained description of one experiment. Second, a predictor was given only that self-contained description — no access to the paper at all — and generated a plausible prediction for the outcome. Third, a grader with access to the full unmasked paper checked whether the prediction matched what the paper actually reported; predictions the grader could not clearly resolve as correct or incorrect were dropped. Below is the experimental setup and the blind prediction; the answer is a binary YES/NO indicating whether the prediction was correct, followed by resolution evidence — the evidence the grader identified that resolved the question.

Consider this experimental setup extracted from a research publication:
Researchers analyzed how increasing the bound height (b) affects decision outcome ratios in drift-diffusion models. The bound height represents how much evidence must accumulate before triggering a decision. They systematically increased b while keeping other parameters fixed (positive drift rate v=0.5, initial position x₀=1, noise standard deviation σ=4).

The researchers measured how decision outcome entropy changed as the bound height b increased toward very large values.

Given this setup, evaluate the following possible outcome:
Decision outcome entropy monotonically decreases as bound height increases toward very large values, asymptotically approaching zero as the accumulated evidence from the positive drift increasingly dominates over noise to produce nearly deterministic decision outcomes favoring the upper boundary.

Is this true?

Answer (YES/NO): YES